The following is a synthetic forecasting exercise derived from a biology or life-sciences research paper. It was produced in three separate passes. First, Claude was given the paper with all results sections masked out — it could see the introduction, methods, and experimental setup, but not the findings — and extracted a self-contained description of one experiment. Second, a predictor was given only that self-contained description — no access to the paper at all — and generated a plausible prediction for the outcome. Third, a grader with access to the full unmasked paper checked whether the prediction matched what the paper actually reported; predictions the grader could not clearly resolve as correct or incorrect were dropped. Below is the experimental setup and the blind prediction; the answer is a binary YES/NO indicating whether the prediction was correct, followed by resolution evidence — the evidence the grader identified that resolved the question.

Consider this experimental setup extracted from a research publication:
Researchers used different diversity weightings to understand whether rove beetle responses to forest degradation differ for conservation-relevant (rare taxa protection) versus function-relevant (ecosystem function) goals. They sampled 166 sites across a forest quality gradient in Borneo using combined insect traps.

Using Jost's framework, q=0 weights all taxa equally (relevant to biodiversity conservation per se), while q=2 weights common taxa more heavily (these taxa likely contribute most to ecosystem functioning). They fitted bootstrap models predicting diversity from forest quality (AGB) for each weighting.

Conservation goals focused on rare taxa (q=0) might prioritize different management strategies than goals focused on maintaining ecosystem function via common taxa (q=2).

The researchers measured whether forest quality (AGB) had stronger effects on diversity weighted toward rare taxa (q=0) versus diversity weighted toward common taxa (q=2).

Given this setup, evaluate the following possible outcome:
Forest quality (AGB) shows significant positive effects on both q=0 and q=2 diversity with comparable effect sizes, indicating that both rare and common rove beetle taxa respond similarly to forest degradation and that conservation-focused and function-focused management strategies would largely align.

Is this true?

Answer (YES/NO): NO